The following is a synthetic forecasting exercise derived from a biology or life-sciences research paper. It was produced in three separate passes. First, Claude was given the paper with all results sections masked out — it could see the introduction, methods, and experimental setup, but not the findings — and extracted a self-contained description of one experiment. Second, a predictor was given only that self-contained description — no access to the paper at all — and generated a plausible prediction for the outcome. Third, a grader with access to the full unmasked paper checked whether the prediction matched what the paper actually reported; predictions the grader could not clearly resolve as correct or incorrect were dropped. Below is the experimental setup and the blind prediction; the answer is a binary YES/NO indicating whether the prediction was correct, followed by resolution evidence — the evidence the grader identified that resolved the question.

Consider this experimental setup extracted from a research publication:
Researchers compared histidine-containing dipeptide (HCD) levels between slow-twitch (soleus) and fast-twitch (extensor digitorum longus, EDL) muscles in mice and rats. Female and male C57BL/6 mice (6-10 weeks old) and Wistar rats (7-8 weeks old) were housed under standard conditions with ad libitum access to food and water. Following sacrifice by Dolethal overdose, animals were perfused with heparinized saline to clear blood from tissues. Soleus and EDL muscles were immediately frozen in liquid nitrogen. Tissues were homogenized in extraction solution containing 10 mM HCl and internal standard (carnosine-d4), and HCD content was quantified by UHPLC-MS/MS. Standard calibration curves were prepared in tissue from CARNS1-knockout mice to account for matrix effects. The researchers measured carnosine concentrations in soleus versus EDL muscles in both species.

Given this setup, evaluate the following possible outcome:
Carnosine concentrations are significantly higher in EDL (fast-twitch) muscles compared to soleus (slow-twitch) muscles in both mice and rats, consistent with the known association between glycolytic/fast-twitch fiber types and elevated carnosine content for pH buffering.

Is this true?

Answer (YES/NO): YES